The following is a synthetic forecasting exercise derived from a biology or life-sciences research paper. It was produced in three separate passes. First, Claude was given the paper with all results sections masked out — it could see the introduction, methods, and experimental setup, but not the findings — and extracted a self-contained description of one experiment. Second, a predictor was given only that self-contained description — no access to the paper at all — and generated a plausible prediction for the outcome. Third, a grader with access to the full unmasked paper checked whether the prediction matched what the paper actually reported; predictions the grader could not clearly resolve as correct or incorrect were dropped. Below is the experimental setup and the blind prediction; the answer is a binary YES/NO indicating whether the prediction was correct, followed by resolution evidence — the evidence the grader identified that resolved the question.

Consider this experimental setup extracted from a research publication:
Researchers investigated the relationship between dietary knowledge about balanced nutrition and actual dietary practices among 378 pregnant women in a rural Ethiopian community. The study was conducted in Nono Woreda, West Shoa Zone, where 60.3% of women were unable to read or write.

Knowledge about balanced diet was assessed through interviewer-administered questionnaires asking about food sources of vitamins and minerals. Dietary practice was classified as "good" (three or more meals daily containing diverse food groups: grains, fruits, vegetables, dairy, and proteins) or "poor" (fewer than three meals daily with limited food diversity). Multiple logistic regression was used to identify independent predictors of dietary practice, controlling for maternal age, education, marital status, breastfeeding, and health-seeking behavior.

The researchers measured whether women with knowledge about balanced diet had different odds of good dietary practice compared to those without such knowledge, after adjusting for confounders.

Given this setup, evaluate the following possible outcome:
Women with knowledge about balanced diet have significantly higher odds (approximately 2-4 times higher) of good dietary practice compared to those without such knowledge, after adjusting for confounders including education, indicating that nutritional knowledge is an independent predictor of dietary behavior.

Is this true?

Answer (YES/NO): YES